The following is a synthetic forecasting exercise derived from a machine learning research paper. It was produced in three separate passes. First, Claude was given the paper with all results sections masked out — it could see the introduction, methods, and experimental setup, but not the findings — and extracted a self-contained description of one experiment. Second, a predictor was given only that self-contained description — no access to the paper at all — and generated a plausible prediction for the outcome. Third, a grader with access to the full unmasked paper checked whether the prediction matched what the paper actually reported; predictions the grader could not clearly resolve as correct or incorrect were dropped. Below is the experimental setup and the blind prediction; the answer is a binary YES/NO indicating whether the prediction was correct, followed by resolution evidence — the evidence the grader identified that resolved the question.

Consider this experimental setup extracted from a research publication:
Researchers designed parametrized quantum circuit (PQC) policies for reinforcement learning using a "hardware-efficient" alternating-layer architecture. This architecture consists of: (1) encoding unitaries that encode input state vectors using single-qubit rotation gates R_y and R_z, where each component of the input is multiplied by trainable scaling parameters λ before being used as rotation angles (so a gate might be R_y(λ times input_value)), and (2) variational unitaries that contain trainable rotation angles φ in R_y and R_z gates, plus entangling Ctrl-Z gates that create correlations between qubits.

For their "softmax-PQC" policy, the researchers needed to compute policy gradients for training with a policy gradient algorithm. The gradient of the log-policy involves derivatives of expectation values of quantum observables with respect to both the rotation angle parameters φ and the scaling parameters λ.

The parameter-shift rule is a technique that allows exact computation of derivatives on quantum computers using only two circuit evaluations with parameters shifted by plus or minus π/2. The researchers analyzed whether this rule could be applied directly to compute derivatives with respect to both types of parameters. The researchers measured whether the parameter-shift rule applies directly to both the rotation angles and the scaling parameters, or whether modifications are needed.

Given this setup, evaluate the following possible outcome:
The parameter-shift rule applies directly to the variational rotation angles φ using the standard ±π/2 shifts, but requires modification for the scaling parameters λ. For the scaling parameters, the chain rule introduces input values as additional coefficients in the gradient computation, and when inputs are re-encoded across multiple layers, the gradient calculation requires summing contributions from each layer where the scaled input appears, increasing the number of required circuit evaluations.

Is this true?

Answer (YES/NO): NO